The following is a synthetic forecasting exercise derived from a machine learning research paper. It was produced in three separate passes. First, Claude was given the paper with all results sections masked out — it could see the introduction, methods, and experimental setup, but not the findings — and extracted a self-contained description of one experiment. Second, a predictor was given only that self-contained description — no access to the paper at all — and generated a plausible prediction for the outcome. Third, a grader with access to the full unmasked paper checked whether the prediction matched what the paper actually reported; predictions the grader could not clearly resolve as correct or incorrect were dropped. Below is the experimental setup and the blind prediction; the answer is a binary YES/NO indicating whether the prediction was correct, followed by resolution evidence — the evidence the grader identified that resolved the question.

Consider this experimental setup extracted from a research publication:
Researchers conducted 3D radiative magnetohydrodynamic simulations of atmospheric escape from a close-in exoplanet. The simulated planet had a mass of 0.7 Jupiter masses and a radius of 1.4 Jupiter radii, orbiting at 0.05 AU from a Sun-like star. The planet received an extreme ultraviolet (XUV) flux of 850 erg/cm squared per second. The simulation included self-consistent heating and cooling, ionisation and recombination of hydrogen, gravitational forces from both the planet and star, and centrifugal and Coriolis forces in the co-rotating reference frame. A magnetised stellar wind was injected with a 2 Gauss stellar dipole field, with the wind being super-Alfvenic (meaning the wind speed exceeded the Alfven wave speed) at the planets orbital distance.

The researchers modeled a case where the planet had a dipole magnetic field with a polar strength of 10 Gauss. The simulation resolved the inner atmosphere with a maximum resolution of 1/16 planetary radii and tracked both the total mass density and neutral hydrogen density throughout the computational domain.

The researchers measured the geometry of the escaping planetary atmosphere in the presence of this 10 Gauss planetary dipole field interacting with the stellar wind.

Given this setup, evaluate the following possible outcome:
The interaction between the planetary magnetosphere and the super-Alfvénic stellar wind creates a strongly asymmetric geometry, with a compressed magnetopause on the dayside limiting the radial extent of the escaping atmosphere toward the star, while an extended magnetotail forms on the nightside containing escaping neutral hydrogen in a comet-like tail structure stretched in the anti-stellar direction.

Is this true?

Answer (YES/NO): NO